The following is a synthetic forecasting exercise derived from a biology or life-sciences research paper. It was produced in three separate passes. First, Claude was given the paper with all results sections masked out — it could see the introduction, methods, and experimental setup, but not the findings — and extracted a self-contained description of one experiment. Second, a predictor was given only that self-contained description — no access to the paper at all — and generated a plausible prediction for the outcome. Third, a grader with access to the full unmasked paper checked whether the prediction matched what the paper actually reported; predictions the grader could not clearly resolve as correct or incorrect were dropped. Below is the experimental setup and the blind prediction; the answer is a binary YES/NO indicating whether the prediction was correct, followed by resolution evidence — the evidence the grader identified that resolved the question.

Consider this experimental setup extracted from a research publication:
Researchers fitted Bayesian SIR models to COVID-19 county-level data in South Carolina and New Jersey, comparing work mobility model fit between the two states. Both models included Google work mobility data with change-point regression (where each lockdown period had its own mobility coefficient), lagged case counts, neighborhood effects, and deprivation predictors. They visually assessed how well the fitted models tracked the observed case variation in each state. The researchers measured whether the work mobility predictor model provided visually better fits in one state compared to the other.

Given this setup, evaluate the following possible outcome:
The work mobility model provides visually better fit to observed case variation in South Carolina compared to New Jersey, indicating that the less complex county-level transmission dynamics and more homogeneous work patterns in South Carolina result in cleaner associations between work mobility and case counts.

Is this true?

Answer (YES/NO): NO